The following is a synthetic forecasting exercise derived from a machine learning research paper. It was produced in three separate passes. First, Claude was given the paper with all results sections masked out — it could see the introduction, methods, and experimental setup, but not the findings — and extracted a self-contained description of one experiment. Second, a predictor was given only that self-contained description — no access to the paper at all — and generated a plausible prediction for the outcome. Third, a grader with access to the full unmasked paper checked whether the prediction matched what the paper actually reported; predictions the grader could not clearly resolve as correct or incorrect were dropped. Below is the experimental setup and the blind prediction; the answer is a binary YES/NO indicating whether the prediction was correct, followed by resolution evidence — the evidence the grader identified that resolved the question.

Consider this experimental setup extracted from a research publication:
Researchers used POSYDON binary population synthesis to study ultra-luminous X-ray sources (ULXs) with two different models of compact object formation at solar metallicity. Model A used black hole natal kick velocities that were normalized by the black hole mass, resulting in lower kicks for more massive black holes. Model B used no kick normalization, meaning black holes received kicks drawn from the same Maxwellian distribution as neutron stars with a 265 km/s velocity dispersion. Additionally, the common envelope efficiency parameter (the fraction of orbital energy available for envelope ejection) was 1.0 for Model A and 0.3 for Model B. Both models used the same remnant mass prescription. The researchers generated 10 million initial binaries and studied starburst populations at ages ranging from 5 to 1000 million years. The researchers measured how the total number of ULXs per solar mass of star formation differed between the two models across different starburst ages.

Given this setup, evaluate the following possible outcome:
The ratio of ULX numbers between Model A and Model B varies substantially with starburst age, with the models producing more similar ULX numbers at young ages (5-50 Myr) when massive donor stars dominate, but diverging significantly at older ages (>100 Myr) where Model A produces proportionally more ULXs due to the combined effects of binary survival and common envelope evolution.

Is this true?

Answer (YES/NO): NO